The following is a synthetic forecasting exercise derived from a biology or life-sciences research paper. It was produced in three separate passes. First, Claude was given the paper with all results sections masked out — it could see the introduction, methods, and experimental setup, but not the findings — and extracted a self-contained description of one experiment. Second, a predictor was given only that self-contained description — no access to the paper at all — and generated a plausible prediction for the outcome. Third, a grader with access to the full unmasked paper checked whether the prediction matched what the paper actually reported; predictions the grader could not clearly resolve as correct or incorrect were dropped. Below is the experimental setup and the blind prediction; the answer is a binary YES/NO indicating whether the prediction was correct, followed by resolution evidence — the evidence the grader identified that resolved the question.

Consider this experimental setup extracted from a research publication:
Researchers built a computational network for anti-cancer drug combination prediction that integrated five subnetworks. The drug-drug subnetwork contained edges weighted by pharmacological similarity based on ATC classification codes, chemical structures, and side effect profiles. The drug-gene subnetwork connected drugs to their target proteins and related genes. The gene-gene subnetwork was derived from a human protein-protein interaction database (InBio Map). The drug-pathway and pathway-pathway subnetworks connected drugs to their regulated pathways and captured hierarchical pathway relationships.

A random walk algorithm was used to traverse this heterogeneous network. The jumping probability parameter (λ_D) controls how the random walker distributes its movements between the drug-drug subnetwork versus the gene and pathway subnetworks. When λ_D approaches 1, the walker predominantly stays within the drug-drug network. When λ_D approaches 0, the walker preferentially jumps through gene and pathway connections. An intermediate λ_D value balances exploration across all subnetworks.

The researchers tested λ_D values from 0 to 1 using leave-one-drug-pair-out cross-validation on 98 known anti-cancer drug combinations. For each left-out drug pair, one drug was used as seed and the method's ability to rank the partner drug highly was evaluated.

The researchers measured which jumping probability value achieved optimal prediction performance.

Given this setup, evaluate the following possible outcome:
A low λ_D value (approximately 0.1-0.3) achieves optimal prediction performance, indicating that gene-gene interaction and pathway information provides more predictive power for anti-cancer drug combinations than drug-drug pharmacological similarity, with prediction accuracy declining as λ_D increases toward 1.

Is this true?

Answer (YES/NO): NO